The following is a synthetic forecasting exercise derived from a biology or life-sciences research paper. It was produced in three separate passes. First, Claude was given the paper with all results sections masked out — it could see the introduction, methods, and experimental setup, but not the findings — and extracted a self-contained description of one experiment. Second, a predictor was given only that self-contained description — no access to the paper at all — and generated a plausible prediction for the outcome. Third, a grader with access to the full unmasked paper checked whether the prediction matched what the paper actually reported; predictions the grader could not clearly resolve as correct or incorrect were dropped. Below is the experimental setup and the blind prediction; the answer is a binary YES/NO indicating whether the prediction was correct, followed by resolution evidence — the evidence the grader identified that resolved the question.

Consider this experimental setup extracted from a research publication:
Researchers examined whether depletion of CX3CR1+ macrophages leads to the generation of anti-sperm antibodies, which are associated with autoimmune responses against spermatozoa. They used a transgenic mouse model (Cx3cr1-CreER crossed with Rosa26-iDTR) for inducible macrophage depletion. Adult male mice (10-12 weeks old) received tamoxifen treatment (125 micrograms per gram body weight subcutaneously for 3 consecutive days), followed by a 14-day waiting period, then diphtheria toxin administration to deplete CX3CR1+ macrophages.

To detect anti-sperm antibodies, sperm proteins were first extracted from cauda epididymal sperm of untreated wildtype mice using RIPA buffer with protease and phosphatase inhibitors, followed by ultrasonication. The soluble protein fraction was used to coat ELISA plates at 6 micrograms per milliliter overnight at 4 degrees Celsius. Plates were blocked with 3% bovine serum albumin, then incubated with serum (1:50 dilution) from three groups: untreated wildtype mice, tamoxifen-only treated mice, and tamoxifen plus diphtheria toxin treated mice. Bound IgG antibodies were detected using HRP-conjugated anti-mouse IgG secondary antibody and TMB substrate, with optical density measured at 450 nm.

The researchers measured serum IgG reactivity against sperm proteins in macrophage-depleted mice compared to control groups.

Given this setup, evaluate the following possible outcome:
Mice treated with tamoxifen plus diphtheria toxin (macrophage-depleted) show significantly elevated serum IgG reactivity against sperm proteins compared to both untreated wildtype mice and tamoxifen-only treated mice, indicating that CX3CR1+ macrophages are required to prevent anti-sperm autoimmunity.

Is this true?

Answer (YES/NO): NO